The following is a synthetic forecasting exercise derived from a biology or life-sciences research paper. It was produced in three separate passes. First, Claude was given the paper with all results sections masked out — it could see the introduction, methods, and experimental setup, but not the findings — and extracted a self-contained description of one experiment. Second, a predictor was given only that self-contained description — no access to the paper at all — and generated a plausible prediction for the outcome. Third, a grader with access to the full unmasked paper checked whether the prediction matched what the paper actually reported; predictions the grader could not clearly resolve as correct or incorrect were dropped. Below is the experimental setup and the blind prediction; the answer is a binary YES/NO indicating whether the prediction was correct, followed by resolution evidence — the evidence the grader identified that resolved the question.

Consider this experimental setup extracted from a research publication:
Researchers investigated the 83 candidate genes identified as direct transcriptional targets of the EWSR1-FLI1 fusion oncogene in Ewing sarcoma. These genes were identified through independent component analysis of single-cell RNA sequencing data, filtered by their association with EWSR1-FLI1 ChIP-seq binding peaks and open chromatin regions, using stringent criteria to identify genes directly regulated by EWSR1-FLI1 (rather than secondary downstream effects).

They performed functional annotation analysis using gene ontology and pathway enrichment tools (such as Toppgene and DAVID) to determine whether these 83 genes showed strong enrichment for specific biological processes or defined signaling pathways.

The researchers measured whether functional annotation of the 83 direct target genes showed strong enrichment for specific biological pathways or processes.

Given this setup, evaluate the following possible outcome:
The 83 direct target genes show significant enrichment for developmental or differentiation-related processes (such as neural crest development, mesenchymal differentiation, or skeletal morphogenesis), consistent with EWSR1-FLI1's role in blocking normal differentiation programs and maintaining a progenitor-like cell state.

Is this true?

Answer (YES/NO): NO